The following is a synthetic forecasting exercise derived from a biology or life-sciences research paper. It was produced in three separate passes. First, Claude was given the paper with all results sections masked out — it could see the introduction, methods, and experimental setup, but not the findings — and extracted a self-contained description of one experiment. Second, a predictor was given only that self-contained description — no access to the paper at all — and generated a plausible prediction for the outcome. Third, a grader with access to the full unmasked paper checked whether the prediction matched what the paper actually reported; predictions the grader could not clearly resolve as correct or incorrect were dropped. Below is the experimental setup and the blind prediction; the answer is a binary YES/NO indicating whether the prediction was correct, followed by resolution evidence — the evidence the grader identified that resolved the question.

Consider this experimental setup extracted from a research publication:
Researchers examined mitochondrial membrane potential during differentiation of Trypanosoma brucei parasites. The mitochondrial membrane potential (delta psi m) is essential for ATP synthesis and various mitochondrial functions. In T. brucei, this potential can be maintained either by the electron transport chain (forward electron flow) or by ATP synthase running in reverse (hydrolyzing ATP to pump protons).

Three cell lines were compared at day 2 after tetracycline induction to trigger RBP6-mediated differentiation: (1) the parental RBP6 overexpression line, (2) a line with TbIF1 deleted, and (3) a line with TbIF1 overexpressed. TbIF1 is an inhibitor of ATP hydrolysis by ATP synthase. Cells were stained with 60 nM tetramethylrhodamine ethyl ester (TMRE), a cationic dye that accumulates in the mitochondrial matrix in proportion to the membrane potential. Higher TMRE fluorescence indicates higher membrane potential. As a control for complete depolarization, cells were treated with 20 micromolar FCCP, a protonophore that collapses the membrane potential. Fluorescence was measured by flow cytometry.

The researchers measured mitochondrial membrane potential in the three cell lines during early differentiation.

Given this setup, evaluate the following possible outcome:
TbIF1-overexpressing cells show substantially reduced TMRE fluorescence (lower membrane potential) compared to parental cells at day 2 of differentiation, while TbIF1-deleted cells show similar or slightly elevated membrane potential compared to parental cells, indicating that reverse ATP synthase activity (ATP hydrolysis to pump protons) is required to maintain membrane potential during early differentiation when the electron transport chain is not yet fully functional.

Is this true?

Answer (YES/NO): YES